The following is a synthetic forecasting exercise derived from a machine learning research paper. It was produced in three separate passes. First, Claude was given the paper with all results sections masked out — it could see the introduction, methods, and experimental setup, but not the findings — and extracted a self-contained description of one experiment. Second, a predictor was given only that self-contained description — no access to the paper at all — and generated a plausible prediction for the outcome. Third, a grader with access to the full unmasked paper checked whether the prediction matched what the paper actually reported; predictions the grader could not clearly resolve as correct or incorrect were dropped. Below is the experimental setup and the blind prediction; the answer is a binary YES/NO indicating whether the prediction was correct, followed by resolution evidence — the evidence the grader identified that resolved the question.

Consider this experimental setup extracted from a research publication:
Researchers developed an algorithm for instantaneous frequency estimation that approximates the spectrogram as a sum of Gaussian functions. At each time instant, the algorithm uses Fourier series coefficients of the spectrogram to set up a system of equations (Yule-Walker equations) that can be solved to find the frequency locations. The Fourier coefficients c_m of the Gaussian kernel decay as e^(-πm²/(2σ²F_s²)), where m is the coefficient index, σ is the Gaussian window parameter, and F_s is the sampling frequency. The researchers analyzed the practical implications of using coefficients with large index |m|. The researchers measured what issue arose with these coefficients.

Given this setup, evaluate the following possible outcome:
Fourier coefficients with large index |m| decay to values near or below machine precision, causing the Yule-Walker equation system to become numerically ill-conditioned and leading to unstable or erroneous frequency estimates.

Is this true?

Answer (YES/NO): YES